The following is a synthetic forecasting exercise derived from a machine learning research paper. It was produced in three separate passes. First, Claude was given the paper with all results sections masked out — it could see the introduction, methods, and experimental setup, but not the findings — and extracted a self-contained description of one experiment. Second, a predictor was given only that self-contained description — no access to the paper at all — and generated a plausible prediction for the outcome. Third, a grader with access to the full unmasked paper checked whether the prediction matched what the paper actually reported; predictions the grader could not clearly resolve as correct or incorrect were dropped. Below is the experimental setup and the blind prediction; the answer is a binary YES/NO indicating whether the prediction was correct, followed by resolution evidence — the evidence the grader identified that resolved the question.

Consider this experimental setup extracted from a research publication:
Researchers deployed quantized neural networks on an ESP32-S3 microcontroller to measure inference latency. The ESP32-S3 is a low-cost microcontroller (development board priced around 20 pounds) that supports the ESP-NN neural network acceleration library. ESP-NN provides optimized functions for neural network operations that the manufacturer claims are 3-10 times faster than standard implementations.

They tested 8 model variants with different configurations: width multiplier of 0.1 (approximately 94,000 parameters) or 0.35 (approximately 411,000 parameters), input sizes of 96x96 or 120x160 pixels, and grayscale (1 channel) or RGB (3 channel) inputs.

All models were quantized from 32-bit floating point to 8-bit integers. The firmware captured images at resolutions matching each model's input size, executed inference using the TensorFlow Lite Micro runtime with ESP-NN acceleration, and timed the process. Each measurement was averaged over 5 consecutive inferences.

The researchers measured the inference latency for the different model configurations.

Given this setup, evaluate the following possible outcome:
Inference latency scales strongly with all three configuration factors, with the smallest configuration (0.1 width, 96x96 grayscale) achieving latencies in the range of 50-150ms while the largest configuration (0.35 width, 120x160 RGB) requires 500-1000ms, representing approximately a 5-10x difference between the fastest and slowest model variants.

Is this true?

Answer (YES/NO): NO